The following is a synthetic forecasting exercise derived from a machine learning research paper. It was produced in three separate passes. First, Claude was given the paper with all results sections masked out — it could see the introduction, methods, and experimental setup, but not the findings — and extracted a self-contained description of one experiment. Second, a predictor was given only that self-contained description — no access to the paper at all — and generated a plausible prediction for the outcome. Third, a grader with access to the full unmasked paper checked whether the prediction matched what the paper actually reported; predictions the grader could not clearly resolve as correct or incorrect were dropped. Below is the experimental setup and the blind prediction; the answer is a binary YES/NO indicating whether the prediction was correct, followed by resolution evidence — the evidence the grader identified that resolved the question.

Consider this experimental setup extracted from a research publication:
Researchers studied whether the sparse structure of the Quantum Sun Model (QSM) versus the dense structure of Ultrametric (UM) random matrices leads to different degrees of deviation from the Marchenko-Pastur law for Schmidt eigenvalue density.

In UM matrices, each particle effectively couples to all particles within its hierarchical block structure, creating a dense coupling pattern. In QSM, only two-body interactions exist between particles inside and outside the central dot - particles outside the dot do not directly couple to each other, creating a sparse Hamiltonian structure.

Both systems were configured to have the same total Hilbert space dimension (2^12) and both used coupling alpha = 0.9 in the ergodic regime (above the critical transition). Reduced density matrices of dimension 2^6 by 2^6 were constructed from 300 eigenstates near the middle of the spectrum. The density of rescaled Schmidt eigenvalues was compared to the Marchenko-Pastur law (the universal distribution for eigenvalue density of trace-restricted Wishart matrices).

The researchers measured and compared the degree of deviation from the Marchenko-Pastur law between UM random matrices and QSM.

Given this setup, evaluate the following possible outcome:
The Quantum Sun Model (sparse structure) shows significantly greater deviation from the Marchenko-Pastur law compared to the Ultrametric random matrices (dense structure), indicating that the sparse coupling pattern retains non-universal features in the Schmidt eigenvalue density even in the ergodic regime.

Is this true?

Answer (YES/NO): YES